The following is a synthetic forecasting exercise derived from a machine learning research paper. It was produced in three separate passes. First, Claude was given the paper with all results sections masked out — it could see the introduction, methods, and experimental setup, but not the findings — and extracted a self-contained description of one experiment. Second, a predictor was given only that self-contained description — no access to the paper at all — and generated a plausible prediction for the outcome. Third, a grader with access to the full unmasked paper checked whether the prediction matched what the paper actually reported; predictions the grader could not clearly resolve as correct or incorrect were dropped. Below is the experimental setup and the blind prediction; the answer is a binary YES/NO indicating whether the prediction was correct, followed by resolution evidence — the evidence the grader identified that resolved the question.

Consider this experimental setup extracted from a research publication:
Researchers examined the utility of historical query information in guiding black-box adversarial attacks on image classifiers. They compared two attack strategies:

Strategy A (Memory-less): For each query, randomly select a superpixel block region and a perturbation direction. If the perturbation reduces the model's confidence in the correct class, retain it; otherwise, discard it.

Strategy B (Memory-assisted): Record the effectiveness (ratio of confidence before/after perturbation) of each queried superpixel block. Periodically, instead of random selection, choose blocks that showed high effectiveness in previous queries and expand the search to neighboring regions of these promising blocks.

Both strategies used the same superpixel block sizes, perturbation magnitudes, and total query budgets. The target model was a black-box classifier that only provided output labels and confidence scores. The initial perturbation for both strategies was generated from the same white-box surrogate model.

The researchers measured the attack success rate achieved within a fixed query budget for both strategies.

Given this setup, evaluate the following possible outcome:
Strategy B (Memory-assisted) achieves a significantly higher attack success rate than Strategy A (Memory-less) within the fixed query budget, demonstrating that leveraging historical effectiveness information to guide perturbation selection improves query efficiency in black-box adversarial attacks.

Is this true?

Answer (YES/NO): YES